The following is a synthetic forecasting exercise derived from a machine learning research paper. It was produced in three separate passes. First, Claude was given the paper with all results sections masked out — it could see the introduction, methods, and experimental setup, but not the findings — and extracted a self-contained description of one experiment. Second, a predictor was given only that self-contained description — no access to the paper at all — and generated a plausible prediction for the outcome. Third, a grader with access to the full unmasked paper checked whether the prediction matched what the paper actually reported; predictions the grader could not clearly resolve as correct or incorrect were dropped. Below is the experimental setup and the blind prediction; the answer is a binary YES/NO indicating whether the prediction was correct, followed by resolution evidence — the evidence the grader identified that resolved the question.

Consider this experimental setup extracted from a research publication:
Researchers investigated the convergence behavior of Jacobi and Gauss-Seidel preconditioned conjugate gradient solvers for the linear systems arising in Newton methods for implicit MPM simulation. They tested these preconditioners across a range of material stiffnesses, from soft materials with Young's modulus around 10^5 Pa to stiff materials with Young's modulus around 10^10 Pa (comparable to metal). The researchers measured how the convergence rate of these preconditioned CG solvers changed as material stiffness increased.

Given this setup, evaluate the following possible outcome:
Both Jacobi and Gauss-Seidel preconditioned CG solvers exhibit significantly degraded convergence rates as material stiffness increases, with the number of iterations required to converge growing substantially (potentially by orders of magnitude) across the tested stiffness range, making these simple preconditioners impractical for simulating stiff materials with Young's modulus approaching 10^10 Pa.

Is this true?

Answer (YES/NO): YES